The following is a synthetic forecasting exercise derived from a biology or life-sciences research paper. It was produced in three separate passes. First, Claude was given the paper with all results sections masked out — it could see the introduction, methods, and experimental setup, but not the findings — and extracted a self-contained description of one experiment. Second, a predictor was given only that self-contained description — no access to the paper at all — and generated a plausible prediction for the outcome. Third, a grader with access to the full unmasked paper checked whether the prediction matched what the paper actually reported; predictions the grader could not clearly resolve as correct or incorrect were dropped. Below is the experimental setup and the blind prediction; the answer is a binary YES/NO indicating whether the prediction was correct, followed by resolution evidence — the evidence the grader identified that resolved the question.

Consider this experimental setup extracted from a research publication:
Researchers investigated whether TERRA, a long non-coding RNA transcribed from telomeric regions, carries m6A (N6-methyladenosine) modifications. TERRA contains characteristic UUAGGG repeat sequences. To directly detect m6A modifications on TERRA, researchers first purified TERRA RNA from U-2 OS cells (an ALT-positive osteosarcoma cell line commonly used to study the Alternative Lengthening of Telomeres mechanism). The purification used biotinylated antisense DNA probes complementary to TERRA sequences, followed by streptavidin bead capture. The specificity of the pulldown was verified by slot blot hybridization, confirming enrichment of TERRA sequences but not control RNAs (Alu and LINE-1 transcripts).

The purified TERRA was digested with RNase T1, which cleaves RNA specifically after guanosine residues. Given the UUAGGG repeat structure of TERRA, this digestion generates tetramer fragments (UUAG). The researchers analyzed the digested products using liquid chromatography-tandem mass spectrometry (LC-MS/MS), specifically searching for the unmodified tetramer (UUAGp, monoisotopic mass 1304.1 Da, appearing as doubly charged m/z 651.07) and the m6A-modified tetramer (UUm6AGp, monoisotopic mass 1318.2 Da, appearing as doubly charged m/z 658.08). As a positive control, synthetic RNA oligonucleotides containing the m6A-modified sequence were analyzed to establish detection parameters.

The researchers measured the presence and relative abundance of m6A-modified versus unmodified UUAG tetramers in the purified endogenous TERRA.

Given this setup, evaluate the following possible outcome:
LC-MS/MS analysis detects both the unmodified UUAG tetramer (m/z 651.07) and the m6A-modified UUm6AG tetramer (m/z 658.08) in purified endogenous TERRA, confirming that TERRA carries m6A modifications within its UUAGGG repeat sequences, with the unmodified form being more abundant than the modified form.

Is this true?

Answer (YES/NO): YES